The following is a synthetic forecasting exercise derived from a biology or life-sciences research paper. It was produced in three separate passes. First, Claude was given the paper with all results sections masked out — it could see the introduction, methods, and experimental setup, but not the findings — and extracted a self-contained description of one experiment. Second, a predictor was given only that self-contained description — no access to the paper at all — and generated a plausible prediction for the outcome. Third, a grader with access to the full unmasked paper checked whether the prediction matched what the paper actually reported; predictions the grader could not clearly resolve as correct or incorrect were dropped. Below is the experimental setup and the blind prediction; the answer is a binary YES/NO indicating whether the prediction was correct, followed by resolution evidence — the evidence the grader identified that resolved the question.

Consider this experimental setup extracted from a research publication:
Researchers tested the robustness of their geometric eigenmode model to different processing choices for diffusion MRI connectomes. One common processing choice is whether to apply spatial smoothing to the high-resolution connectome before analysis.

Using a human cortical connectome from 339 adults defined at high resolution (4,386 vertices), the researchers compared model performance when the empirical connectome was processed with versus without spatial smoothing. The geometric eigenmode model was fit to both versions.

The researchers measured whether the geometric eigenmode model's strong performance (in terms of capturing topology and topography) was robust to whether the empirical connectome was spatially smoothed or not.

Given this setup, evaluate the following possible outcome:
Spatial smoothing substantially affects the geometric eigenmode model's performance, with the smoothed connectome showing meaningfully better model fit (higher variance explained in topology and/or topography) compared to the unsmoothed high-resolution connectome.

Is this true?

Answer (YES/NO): NO